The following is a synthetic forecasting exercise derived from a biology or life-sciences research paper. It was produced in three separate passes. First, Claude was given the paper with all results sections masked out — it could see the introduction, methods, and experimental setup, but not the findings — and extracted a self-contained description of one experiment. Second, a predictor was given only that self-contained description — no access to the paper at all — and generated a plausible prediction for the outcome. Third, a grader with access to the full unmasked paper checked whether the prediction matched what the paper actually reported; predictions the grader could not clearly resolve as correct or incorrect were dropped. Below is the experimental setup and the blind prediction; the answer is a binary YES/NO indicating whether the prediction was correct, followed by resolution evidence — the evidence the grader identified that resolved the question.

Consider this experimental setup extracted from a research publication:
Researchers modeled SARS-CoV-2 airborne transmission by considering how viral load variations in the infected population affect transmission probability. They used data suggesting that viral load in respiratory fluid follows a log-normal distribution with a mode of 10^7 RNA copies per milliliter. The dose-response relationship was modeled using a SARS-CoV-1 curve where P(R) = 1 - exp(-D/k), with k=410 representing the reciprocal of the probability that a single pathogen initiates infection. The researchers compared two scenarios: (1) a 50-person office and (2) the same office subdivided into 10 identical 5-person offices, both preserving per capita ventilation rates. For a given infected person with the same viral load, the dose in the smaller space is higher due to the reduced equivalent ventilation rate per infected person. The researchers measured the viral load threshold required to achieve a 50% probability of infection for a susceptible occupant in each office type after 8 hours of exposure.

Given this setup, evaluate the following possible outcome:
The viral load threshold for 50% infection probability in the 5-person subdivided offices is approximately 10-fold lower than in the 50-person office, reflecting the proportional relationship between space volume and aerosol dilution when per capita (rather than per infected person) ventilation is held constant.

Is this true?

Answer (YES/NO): YES